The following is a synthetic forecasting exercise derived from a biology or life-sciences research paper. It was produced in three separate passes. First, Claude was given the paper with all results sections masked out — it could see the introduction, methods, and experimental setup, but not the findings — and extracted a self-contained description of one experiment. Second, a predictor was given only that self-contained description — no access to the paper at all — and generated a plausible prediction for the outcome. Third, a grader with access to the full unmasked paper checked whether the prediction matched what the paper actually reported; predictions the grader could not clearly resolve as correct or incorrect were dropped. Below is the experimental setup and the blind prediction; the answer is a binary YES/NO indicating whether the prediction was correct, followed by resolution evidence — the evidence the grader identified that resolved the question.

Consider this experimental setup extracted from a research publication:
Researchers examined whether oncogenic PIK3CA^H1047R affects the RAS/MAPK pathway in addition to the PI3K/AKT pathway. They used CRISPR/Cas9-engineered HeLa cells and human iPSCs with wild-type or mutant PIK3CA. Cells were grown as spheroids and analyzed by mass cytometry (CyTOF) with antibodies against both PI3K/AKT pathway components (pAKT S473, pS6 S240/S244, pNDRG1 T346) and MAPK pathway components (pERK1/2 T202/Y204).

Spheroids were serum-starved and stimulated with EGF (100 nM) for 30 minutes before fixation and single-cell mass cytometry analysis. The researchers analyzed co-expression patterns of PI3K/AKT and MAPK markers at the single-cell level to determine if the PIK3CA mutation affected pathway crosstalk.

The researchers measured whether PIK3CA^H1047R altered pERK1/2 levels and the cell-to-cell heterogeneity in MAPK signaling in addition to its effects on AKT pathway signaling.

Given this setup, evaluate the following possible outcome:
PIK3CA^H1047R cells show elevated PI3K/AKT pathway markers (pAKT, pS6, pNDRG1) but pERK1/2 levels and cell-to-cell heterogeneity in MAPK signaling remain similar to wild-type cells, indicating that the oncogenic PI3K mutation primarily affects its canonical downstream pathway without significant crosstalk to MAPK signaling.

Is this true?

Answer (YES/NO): NO